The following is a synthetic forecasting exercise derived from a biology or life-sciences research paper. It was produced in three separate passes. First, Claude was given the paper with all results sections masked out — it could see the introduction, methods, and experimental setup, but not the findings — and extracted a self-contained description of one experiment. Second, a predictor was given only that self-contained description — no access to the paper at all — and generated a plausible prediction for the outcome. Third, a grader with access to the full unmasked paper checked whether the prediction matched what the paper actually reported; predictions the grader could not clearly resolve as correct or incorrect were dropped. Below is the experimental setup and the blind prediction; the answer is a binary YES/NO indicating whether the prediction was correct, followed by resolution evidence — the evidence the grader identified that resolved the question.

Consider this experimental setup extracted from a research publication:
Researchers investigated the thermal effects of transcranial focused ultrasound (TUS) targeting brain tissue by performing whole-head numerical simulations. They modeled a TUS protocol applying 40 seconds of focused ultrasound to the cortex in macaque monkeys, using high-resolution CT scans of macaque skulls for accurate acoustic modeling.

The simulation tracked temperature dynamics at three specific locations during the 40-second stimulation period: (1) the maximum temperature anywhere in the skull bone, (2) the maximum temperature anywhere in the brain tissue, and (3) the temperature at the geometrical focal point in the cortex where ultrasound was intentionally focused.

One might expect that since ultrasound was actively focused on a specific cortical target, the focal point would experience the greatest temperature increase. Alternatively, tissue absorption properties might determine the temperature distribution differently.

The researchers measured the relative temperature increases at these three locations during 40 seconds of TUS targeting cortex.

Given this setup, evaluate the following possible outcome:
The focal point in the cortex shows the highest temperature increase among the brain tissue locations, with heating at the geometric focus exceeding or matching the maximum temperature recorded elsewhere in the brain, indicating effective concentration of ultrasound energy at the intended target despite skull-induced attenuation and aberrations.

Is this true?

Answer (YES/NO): NO